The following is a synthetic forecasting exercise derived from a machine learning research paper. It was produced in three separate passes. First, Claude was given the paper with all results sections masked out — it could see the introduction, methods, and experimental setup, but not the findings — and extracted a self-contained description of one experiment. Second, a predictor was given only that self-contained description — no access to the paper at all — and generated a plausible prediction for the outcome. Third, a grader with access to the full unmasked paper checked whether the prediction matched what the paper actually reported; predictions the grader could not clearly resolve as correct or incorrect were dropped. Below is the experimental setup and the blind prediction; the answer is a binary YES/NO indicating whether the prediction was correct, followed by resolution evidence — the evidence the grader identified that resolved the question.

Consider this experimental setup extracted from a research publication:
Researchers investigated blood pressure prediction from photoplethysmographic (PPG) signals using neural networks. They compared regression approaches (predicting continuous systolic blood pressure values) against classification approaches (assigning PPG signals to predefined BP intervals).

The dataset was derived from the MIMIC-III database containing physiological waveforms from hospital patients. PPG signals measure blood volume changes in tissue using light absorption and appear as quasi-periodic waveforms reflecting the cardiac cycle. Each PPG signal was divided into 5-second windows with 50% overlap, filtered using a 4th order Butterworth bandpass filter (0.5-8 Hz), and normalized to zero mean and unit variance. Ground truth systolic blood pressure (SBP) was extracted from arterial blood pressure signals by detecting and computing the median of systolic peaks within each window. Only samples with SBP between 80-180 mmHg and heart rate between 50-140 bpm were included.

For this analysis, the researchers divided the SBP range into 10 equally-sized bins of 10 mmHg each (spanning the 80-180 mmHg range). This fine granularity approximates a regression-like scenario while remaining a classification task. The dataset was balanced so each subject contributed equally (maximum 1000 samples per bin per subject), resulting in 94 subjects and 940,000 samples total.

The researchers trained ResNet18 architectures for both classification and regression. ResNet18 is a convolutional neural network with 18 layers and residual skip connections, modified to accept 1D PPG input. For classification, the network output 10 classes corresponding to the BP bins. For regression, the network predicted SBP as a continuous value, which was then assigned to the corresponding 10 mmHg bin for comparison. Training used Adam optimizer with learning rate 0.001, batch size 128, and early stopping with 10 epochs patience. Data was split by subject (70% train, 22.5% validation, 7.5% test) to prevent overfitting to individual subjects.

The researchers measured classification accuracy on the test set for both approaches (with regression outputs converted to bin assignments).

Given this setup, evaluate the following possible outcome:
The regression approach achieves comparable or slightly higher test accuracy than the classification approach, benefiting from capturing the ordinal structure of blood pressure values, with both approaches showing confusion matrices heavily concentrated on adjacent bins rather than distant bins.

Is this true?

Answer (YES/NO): NO